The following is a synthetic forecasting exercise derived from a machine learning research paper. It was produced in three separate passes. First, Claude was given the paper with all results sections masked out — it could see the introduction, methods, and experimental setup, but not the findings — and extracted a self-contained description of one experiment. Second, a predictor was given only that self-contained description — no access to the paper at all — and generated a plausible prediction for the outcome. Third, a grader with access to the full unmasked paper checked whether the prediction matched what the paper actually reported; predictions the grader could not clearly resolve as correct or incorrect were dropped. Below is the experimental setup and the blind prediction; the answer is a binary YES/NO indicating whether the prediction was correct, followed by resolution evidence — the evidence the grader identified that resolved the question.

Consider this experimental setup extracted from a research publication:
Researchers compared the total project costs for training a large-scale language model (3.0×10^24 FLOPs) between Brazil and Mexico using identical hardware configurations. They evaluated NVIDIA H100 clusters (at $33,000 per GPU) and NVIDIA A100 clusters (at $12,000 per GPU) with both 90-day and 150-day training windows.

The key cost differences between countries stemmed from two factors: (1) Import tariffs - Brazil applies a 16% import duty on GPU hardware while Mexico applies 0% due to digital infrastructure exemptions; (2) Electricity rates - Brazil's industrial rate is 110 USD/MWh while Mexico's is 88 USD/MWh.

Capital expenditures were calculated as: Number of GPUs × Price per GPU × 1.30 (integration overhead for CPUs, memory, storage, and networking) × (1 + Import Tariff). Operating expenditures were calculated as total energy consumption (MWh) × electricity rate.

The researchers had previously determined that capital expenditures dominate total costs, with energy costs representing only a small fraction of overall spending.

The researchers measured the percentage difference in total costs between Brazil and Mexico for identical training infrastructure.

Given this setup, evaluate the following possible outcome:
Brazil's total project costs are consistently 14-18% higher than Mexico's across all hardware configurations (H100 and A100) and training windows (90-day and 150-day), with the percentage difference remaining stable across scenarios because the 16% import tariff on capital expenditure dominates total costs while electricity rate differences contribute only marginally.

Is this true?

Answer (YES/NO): NO